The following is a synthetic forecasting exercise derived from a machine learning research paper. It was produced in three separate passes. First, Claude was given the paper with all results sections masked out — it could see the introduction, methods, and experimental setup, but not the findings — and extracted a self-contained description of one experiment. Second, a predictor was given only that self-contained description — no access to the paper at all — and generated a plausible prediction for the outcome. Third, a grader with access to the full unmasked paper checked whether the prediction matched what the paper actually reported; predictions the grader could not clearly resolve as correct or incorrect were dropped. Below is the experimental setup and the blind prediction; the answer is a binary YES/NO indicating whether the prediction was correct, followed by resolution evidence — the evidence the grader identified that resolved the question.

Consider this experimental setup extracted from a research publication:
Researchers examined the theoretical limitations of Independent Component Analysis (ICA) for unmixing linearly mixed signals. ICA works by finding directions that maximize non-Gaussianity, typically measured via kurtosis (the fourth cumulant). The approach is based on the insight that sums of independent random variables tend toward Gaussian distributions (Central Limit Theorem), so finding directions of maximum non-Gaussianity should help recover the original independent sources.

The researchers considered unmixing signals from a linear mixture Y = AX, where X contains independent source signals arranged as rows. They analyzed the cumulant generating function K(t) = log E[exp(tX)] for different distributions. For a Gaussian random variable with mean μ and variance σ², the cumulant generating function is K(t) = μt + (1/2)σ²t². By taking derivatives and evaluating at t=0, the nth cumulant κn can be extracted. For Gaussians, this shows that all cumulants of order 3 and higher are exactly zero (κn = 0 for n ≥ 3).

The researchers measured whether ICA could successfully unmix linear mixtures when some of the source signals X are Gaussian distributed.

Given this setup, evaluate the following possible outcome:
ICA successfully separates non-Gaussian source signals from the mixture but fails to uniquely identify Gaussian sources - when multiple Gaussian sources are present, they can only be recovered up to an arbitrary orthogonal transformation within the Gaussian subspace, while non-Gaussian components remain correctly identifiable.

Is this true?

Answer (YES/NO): NO